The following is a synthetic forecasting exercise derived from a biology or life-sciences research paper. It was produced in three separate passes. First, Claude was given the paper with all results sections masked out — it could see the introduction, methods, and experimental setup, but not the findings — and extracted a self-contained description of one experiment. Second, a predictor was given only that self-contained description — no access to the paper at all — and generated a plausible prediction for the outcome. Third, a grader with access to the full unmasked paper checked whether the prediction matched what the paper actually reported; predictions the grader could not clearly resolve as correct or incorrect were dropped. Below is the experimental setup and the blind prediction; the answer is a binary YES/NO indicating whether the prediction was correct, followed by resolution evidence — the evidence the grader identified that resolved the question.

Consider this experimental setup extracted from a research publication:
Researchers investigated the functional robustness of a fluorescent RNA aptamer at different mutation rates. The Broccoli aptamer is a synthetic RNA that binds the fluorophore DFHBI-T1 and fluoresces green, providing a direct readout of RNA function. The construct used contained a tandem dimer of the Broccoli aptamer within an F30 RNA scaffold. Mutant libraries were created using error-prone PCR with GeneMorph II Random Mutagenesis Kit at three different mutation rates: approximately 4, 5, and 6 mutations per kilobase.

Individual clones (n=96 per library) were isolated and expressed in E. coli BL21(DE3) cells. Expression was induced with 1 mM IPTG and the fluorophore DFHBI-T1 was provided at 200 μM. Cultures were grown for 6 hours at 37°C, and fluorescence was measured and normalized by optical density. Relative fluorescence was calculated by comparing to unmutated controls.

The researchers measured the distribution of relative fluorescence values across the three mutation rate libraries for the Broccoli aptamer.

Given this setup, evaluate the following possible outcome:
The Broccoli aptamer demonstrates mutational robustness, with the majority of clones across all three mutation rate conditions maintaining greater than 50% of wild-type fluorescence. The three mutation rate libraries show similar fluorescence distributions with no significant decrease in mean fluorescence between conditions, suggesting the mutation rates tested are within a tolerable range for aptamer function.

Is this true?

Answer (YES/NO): NO